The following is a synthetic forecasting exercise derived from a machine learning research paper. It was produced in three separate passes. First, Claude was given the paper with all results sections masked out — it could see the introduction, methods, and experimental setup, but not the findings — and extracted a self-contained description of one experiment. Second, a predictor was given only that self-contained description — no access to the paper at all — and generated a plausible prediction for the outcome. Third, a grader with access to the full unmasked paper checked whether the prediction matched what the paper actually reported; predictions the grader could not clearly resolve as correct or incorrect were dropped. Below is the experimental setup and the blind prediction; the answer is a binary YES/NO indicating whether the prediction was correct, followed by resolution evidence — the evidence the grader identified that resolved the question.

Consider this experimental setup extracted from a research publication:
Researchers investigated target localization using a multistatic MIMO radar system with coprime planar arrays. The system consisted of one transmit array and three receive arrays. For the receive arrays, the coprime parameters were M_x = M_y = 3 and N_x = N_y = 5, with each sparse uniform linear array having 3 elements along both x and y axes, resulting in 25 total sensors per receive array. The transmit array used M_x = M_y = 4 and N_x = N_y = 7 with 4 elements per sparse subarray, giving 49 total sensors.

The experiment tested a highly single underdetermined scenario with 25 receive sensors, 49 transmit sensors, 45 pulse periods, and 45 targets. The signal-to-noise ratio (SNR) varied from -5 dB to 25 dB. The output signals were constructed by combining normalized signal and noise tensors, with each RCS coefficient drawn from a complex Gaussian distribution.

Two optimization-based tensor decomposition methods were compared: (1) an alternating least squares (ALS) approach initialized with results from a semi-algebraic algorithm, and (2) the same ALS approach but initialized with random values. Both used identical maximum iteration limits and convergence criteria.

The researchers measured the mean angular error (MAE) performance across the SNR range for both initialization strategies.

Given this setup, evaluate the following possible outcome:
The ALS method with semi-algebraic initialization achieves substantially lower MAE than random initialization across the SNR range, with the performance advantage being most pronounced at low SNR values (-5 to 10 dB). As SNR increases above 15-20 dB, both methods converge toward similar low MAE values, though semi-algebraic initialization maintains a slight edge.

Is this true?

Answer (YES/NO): NO